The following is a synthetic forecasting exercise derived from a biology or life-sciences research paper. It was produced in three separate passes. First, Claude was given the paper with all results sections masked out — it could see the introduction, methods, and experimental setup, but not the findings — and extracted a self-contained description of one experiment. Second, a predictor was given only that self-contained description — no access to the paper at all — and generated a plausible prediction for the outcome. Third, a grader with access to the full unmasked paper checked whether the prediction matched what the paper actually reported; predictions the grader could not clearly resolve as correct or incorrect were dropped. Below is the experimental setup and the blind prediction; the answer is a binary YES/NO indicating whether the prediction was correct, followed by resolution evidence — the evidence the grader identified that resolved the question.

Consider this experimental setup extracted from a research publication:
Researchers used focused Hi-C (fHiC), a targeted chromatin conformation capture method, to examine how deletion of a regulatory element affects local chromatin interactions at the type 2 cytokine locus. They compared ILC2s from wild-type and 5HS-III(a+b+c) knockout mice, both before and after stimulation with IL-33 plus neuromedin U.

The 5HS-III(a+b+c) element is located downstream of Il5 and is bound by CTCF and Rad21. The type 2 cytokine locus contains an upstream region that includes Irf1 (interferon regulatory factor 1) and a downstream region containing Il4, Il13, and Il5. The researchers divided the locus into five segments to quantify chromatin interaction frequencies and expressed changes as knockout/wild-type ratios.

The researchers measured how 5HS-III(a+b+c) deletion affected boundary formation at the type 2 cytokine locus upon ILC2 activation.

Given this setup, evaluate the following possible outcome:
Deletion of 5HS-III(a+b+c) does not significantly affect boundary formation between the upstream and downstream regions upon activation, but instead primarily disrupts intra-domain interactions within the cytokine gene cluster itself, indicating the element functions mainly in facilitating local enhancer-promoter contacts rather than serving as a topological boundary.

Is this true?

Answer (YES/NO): NO